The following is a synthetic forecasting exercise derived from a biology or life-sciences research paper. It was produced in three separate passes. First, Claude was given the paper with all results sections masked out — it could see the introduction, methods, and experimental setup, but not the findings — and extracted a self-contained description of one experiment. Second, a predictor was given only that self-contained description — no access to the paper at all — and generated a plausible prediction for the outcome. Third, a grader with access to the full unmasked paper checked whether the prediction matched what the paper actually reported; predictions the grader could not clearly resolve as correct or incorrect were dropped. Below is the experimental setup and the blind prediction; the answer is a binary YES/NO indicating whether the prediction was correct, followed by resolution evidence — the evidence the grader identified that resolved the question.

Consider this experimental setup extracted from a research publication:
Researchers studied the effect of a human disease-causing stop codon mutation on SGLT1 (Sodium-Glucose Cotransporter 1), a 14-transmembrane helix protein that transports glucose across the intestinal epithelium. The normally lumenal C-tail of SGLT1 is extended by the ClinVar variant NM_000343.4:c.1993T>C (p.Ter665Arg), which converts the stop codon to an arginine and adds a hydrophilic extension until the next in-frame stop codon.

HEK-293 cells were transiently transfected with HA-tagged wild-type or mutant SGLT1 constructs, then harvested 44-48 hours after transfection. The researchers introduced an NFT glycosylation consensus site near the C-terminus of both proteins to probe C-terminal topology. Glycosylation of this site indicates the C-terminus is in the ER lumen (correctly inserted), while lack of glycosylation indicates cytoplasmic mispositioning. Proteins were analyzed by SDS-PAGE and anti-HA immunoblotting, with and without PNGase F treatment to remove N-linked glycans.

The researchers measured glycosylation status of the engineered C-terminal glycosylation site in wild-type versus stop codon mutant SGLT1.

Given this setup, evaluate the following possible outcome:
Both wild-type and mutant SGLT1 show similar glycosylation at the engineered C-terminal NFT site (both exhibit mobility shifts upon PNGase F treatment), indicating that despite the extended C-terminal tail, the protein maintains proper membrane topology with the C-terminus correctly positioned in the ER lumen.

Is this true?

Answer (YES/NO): YES